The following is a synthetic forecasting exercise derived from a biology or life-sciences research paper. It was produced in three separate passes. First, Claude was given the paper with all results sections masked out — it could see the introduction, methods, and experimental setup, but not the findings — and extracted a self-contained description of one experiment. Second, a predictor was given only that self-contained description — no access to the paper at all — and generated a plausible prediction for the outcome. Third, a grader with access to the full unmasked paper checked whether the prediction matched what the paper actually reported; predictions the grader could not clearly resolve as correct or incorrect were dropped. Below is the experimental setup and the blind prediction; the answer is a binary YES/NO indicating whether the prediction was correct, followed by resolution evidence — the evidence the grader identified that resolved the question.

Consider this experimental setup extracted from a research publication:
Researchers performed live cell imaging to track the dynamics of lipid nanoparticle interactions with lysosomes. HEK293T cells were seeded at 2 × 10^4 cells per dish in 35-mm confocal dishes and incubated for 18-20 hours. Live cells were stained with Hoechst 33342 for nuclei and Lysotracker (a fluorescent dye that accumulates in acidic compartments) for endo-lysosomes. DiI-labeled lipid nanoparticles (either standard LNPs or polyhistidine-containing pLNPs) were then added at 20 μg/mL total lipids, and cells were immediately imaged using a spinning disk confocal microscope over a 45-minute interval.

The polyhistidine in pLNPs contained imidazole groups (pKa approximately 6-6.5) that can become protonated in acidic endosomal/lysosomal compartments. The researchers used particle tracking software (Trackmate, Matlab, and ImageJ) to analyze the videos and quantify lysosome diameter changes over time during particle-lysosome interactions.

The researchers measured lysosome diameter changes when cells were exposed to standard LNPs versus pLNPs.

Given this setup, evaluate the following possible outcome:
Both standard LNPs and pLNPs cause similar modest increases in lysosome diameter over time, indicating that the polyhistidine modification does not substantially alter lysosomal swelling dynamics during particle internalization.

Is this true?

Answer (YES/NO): NO